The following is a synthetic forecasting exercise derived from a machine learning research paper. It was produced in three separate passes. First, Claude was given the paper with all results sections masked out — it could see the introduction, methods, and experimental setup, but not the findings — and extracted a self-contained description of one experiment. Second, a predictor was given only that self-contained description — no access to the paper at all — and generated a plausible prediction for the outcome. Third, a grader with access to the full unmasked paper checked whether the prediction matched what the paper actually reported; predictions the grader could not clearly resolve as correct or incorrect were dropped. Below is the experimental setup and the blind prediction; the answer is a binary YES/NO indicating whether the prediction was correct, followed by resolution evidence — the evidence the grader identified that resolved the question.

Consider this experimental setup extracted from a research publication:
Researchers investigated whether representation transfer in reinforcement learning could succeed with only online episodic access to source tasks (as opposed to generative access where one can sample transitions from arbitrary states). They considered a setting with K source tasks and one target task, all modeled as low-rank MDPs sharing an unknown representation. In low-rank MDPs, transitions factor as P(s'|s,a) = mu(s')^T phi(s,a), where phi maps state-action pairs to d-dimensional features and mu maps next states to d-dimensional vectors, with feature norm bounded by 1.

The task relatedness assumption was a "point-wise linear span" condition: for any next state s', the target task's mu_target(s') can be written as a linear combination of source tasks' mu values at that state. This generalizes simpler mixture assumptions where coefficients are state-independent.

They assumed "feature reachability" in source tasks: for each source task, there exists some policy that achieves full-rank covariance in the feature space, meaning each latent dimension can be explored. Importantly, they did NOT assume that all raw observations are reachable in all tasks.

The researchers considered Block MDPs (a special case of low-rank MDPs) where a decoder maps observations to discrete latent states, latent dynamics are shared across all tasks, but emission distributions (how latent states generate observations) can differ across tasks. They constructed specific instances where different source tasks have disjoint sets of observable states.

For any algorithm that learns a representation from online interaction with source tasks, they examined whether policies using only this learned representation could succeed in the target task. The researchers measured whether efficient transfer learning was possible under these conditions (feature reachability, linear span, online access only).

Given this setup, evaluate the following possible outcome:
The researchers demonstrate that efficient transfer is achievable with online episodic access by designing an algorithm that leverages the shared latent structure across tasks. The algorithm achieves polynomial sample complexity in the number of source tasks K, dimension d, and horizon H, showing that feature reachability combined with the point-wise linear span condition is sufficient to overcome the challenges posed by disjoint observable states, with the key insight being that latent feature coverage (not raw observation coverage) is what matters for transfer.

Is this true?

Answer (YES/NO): NO